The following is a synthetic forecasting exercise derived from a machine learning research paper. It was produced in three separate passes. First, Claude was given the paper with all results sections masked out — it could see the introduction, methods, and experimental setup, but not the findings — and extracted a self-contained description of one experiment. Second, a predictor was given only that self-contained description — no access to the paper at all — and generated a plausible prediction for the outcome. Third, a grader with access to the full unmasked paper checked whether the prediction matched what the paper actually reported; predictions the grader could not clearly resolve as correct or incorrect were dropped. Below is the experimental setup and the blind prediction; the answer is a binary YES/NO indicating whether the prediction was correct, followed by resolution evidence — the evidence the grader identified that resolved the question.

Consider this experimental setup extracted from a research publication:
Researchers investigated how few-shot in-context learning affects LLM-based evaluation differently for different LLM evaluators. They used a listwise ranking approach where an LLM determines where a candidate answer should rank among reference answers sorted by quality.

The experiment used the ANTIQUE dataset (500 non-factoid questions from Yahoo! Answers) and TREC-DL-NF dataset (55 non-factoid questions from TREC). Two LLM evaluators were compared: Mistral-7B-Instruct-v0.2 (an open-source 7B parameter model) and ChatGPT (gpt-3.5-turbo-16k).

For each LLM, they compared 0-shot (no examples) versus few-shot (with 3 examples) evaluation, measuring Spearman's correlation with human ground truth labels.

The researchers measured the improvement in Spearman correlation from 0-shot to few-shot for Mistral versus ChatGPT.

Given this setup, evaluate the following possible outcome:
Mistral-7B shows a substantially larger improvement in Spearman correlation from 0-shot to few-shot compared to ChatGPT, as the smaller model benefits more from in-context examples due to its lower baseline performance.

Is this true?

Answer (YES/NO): NO